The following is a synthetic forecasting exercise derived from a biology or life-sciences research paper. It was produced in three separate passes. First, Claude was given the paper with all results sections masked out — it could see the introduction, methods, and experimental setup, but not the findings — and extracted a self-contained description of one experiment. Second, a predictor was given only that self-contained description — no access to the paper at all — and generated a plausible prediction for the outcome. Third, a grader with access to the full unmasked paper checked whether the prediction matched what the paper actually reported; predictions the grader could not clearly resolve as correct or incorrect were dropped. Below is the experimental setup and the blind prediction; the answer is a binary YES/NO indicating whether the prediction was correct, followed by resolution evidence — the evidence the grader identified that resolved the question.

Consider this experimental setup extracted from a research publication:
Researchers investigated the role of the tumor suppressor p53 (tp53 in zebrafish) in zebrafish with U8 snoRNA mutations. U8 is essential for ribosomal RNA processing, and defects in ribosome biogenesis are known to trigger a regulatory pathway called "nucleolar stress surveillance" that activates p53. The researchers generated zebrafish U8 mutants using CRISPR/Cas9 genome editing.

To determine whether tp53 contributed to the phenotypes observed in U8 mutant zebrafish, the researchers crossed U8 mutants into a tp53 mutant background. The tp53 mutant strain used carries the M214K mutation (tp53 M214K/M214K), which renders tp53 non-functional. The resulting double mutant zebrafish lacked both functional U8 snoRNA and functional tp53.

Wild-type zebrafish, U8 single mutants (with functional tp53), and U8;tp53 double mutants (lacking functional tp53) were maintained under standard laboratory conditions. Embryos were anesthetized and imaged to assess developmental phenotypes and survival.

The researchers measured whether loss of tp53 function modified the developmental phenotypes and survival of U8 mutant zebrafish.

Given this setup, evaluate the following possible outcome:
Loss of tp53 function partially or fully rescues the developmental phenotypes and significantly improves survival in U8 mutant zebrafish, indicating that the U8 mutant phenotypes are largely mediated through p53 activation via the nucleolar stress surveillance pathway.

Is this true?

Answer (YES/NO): NO